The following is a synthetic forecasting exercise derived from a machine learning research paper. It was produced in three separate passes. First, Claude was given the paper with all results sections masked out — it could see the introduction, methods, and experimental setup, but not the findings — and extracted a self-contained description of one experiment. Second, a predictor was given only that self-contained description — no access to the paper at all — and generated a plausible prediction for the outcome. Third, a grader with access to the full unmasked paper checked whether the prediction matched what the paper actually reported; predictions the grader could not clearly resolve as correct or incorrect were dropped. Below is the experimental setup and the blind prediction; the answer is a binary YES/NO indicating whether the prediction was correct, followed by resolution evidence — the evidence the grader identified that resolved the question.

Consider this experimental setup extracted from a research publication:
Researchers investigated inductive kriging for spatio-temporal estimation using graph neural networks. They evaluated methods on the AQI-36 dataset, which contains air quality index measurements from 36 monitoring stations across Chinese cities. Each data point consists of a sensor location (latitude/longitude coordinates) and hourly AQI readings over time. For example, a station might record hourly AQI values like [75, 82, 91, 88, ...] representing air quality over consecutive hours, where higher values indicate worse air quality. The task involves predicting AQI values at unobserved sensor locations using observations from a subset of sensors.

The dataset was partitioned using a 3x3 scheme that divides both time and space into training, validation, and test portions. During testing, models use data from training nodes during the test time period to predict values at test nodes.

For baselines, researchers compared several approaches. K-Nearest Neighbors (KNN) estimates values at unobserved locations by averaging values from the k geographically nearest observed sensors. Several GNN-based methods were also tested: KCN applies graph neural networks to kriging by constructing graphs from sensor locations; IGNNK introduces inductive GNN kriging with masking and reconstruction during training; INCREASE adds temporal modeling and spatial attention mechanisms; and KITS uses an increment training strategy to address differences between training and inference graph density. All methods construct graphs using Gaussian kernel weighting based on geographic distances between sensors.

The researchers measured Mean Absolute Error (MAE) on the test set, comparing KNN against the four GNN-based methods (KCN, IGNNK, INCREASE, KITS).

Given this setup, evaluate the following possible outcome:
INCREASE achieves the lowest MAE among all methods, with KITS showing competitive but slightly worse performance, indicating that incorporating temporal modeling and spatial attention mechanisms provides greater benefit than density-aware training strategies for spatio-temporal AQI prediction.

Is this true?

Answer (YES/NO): NO